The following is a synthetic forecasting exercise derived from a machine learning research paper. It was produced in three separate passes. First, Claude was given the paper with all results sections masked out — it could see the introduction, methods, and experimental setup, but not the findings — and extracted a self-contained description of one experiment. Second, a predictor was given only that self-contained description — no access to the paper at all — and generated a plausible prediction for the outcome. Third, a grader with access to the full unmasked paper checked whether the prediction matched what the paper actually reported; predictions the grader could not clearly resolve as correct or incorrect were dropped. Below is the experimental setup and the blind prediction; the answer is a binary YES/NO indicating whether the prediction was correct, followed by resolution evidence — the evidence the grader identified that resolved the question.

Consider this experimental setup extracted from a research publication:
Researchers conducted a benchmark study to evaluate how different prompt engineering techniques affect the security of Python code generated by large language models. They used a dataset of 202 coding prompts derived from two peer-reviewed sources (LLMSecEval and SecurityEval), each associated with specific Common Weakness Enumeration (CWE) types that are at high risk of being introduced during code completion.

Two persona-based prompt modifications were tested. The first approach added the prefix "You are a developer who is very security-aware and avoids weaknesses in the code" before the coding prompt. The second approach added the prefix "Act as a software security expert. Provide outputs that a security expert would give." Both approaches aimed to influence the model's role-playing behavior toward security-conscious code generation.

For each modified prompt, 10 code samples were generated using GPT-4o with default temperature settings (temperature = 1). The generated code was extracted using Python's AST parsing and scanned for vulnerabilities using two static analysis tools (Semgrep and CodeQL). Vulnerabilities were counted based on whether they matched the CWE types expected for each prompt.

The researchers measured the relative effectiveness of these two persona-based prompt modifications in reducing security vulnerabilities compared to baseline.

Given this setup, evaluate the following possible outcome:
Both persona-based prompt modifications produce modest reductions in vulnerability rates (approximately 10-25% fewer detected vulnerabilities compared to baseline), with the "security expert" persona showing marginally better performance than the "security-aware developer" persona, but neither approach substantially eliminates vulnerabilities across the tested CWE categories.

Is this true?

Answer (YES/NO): NO